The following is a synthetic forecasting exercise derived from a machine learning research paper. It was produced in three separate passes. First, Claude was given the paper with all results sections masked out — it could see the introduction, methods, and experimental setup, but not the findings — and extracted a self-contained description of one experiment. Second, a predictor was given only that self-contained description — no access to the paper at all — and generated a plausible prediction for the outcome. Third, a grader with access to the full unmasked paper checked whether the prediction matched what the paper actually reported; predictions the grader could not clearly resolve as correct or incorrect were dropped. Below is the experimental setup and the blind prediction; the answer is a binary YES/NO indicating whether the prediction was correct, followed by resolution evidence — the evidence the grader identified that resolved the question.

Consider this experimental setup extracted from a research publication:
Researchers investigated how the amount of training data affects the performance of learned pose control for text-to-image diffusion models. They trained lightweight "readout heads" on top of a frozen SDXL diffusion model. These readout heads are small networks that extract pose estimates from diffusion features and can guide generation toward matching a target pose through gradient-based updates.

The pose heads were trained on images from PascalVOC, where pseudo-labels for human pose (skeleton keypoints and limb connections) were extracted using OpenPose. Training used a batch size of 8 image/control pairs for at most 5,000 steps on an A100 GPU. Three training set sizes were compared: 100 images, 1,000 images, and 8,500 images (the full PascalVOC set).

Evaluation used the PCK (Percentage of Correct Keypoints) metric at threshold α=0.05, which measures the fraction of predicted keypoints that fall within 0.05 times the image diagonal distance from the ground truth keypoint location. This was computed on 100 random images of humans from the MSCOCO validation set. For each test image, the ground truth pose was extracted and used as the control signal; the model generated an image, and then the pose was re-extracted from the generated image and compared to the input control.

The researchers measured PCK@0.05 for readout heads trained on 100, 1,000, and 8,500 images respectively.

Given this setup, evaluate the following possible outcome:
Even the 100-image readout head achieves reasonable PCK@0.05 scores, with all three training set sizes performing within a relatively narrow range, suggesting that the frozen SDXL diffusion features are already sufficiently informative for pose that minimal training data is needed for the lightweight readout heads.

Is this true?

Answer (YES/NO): NO